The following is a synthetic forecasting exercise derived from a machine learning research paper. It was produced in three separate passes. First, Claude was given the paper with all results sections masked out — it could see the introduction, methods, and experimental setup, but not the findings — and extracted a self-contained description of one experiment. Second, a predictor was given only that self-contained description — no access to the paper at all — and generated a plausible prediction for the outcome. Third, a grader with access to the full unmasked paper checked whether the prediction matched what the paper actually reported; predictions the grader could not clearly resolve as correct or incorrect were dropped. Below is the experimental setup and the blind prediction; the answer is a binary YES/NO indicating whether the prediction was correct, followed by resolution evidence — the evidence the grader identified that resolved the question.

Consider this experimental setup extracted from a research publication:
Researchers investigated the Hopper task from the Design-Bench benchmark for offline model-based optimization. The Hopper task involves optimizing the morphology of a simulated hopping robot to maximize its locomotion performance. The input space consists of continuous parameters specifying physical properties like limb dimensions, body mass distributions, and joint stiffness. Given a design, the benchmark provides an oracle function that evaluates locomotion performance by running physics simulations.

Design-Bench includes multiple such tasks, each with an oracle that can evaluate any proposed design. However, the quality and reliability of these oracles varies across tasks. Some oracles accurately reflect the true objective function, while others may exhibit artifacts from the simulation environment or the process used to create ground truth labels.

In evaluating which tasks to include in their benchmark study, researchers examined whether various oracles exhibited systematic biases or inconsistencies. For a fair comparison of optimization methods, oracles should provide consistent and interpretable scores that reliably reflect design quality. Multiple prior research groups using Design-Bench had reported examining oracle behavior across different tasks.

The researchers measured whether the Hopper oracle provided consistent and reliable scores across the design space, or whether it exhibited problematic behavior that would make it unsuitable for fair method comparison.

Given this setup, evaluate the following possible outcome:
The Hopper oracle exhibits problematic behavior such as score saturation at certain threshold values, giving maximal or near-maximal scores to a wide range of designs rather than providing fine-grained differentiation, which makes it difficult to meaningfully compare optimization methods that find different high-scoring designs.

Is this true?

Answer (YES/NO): NO